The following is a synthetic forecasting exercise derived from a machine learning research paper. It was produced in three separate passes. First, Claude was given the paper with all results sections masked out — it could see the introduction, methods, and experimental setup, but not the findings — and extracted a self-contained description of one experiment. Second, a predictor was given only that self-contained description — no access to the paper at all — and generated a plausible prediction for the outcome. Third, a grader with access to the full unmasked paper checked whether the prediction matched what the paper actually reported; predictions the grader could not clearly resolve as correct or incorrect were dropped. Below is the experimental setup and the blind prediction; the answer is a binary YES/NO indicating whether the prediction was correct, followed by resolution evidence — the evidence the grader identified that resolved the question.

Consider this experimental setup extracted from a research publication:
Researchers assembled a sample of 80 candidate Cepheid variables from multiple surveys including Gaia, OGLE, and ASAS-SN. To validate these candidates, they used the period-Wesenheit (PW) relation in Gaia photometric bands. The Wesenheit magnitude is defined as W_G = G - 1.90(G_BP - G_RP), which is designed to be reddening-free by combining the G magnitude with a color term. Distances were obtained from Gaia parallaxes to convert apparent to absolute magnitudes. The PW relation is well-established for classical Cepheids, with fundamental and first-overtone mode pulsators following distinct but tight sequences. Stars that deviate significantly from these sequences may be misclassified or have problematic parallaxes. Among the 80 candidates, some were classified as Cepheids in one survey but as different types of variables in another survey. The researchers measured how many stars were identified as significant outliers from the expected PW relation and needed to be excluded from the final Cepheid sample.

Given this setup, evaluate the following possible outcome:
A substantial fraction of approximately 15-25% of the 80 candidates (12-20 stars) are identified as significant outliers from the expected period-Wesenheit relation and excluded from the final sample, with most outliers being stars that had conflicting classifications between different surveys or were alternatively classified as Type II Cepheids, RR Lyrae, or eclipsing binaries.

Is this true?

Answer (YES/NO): NO